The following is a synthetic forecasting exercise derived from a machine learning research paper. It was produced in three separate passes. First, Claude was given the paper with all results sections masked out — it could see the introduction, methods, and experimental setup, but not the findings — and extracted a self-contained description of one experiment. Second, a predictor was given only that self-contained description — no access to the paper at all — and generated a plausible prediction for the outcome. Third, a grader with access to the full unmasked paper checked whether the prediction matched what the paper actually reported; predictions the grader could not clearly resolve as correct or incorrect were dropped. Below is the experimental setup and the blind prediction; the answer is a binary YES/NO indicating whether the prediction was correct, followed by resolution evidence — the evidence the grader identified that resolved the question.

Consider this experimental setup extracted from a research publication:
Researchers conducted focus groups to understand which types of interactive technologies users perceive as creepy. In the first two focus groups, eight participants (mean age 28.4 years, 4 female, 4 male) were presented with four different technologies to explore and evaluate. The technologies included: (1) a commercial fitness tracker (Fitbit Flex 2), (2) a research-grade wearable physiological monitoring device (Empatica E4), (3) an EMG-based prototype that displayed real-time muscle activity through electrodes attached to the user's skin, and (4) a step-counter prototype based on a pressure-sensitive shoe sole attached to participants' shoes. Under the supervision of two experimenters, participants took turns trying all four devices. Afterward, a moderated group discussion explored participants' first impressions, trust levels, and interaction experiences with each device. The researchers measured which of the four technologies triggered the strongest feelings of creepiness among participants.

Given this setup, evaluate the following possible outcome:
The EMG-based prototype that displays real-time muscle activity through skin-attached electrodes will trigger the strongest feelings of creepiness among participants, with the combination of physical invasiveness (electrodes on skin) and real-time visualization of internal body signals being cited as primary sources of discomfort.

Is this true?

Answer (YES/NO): NO